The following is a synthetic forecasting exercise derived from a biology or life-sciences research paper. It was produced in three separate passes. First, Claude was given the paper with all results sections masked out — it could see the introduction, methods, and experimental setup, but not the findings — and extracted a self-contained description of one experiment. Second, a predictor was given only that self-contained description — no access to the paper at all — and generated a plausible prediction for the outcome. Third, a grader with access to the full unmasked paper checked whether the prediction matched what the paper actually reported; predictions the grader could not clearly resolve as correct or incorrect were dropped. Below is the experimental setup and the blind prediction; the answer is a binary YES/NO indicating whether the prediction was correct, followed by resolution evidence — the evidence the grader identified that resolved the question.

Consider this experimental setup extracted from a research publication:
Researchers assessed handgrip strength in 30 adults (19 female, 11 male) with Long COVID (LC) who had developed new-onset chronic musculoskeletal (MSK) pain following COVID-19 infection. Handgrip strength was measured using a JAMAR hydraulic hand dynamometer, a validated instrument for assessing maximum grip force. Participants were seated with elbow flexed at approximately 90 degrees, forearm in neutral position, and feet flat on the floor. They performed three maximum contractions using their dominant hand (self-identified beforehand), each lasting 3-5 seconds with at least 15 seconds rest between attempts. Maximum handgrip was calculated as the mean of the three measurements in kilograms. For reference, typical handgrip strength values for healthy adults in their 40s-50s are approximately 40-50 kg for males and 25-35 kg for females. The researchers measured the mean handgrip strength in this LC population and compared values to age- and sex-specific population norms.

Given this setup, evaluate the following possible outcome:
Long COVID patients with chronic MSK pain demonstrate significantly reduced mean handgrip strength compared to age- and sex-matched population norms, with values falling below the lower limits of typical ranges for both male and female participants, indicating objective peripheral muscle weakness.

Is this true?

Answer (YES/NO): YES